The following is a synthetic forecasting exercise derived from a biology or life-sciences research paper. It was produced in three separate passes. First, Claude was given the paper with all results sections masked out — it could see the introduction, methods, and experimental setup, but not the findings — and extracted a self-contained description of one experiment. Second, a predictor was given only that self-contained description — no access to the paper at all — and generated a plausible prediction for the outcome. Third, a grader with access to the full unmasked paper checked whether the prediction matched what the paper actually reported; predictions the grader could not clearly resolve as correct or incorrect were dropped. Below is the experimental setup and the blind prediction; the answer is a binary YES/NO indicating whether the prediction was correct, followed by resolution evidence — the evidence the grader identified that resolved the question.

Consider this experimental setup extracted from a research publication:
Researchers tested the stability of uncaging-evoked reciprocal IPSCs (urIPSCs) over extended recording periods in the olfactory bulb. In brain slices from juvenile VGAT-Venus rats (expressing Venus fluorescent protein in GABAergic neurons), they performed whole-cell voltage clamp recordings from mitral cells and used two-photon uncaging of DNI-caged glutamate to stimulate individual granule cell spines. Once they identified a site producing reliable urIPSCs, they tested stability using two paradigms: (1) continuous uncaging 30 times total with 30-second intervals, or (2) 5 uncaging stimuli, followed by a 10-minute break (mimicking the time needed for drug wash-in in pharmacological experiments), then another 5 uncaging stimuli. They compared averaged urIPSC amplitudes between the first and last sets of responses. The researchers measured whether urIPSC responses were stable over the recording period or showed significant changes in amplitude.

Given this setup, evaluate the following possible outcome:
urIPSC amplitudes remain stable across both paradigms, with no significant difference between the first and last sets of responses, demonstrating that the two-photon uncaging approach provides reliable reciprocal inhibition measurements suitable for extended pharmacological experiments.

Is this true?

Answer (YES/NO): YES